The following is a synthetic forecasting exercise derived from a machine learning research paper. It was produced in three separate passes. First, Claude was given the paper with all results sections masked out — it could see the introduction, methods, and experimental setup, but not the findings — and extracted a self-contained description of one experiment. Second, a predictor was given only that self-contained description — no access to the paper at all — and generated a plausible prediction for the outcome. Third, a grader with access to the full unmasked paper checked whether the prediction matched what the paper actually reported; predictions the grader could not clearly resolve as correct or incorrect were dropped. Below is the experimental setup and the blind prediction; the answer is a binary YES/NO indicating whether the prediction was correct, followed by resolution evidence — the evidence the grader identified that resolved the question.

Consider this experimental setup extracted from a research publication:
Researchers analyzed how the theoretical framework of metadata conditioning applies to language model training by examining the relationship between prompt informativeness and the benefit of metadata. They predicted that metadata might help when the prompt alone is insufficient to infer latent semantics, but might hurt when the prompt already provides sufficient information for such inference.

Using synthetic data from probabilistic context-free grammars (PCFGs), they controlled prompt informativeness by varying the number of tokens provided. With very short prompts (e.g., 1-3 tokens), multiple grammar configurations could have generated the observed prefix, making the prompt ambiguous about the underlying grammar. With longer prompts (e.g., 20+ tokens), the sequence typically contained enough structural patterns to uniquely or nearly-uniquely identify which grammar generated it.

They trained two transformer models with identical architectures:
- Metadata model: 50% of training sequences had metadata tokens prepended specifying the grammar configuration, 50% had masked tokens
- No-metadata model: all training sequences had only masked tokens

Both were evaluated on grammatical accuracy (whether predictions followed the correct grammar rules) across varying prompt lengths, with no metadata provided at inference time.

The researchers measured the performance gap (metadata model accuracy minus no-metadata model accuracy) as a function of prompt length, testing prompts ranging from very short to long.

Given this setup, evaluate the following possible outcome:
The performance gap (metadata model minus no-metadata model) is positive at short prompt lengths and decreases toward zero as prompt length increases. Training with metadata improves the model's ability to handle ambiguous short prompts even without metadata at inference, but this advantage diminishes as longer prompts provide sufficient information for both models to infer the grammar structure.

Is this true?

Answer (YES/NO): NO